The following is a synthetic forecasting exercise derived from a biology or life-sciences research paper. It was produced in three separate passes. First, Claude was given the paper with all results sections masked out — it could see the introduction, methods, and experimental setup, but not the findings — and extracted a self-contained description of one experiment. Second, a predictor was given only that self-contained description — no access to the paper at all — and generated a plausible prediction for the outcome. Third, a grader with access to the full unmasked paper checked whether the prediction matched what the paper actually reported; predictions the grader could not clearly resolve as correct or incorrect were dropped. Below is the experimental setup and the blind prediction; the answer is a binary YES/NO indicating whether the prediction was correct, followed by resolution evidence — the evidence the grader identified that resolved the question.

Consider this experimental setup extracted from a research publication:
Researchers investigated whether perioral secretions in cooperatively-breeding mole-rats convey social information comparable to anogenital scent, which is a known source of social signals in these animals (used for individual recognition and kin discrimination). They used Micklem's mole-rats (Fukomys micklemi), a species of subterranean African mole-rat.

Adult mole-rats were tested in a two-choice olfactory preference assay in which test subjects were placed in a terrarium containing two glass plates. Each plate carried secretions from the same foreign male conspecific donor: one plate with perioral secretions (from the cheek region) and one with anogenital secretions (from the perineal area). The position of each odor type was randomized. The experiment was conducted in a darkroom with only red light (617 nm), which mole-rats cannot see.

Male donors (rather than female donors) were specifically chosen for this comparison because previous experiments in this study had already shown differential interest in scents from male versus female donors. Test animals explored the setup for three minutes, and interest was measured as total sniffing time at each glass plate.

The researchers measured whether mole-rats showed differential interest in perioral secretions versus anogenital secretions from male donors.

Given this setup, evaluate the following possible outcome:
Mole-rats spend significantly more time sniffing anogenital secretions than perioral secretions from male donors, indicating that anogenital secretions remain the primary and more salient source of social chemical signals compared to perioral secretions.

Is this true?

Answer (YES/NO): NO